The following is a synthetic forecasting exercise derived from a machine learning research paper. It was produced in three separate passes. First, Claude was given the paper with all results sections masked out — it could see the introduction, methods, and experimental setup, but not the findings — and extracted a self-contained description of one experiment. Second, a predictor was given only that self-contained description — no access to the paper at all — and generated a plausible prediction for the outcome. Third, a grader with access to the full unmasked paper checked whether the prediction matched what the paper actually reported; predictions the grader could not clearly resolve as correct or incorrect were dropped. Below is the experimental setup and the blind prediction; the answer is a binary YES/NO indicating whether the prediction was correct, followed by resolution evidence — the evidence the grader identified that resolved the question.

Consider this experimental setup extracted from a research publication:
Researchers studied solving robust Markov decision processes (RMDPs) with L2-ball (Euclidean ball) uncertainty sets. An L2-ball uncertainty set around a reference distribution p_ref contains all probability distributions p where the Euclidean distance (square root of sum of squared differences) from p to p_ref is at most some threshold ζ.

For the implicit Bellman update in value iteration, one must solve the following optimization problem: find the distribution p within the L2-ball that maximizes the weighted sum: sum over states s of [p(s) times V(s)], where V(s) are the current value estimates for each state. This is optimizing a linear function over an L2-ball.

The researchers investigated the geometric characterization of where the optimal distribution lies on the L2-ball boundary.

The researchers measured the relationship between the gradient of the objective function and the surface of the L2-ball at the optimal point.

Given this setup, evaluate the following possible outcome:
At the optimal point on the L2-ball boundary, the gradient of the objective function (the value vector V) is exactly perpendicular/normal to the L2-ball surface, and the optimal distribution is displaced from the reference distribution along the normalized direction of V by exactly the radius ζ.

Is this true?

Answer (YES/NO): NO